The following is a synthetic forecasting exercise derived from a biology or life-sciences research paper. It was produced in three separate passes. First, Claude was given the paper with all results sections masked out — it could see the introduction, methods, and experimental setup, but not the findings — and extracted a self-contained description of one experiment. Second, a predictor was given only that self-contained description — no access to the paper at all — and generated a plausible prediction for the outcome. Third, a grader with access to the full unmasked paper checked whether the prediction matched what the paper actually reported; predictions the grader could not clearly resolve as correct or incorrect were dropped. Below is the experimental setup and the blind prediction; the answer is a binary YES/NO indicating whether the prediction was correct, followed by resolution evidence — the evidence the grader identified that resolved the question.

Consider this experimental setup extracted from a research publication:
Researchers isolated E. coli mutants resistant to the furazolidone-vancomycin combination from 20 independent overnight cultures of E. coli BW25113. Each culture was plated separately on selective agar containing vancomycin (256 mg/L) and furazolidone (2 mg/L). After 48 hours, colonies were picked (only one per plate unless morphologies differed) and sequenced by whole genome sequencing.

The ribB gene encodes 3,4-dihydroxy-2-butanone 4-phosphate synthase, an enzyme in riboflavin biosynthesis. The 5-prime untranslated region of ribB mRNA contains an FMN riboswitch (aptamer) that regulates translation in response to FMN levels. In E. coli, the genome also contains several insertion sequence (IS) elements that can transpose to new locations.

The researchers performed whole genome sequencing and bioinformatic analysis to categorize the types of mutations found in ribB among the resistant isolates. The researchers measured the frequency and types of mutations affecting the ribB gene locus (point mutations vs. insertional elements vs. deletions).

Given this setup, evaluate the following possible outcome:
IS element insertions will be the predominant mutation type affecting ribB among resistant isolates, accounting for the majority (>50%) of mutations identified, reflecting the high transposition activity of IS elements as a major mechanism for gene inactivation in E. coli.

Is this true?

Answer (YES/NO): NO